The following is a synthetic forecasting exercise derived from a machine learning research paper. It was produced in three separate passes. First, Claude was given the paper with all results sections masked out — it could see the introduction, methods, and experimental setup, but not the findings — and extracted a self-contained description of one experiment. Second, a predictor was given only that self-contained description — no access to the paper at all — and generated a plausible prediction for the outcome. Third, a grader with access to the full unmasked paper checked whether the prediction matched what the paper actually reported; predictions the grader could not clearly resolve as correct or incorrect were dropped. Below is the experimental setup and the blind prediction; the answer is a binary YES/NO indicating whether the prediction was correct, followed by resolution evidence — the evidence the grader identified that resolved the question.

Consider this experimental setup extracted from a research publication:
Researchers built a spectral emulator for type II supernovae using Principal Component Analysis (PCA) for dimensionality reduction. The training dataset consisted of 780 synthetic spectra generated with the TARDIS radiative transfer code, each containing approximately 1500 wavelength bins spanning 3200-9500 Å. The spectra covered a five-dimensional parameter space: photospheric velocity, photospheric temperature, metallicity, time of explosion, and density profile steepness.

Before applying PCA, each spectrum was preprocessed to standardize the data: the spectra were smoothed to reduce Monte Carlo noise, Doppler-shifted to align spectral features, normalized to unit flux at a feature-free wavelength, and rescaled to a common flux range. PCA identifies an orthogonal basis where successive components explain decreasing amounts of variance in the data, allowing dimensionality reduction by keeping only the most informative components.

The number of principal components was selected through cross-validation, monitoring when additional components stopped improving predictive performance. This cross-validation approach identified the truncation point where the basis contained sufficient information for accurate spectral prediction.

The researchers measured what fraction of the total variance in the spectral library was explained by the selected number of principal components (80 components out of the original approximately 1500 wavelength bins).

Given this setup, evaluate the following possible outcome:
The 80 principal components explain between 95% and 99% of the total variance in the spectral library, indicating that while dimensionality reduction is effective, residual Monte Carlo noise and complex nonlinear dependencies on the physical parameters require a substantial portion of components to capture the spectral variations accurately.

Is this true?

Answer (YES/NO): NO